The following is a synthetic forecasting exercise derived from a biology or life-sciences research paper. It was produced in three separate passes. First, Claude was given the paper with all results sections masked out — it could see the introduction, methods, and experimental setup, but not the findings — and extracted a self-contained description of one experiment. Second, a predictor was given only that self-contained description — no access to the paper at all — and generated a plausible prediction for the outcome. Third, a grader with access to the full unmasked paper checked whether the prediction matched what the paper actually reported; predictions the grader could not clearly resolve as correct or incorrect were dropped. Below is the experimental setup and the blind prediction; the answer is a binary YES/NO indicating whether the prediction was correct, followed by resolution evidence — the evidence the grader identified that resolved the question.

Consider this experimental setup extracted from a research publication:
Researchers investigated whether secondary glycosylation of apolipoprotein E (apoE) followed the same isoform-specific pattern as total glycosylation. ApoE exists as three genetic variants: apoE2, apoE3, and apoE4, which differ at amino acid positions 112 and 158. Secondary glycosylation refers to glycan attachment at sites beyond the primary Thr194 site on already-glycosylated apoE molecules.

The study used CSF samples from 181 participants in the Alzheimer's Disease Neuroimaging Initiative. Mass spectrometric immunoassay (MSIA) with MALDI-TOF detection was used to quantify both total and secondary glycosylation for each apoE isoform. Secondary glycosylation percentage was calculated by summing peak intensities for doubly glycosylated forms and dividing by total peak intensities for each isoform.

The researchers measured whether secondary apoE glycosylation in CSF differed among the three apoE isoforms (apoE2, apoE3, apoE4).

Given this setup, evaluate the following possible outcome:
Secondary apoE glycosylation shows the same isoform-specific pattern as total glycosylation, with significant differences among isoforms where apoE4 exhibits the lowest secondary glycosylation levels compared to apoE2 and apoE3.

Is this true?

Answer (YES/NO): YES